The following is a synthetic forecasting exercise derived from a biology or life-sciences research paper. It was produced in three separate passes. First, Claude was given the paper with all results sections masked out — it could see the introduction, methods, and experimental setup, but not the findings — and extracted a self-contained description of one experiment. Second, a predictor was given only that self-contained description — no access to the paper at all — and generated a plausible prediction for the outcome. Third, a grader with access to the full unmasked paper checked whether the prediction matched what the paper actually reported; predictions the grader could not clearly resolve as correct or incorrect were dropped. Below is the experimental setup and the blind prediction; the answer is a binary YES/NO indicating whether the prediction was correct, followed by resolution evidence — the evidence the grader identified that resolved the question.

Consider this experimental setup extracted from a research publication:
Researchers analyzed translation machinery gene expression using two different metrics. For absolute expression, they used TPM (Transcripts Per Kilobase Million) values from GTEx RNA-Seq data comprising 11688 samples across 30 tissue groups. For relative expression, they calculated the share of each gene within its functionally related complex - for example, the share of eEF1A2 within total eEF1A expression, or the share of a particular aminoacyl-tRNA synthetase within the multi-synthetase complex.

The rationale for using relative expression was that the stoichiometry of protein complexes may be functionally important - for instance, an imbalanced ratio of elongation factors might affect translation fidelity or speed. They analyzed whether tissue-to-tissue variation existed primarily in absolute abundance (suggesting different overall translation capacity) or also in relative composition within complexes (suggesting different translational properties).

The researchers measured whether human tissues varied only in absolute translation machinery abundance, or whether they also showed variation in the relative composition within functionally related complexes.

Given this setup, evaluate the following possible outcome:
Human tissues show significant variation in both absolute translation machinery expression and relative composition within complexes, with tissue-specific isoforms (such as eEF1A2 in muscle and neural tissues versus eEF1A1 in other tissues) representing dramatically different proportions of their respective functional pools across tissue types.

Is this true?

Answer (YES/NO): YES